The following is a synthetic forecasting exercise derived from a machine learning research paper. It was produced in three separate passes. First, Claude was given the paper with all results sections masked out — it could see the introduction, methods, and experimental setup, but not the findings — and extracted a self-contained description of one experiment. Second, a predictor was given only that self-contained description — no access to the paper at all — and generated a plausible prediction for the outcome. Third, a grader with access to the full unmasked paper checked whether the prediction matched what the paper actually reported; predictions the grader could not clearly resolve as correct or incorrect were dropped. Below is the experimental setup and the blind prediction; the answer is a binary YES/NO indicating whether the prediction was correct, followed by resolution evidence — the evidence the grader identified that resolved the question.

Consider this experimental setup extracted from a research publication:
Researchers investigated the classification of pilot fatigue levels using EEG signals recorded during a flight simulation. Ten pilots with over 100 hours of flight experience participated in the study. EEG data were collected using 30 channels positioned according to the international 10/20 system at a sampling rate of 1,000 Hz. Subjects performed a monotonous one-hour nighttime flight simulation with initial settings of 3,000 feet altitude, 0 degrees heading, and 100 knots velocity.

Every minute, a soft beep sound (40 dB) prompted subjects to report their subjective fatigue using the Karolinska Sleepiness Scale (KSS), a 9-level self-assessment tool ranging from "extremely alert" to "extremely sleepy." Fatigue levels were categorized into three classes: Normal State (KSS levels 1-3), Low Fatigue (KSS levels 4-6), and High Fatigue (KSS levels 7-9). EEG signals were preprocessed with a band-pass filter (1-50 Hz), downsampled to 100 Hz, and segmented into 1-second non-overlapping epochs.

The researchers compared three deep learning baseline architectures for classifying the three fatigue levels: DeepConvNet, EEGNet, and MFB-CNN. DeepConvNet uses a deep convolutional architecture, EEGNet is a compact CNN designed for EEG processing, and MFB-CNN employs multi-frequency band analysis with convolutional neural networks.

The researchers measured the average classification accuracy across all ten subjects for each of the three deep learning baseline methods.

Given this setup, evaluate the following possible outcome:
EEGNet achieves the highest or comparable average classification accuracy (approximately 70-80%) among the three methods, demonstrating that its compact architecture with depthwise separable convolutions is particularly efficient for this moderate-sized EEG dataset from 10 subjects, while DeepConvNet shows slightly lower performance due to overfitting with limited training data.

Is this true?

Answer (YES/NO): NO